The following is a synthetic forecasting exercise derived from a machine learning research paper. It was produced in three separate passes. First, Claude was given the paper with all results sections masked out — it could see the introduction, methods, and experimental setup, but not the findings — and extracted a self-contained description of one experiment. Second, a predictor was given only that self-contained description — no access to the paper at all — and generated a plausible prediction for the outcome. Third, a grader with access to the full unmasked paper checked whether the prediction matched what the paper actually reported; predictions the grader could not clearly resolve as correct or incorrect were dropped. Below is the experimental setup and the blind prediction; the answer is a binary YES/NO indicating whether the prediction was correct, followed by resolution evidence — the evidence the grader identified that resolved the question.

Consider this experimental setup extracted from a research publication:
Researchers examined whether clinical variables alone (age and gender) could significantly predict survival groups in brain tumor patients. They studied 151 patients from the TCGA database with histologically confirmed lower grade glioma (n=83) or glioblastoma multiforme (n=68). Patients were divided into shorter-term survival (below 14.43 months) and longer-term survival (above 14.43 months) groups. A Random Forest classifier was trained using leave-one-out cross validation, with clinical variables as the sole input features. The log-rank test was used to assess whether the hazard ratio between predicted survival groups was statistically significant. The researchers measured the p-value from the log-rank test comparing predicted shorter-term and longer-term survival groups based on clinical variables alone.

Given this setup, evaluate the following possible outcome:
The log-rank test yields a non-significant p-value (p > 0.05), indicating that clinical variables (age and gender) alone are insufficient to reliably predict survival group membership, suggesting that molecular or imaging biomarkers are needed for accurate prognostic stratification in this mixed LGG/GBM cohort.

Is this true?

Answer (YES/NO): YES